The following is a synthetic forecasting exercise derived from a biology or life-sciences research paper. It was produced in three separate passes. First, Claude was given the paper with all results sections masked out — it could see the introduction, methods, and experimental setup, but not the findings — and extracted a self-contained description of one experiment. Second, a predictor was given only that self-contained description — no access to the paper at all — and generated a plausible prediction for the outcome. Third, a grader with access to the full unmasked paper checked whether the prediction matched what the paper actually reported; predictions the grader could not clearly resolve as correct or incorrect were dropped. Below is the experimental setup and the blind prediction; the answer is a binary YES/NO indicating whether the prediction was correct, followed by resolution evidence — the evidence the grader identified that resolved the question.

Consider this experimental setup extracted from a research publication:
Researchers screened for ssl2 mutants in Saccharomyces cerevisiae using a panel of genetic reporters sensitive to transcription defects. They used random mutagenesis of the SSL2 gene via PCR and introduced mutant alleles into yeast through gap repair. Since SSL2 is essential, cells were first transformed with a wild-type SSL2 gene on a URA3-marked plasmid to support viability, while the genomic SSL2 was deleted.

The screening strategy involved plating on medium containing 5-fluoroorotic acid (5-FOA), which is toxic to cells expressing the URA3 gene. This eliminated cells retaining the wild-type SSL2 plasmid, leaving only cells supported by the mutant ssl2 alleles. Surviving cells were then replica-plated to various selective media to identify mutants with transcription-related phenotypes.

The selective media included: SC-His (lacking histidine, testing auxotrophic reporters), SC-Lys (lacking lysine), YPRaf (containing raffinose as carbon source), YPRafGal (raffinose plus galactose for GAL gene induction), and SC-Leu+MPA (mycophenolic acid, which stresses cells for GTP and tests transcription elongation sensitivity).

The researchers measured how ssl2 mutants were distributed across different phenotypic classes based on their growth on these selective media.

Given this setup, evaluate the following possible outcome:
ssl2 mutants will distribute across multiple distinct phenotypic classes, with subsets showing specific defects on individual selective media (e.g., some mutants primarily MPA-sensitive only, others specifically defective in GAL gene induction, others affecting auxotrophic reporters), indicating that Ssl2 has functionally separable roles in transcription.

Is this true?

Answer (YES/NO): NO